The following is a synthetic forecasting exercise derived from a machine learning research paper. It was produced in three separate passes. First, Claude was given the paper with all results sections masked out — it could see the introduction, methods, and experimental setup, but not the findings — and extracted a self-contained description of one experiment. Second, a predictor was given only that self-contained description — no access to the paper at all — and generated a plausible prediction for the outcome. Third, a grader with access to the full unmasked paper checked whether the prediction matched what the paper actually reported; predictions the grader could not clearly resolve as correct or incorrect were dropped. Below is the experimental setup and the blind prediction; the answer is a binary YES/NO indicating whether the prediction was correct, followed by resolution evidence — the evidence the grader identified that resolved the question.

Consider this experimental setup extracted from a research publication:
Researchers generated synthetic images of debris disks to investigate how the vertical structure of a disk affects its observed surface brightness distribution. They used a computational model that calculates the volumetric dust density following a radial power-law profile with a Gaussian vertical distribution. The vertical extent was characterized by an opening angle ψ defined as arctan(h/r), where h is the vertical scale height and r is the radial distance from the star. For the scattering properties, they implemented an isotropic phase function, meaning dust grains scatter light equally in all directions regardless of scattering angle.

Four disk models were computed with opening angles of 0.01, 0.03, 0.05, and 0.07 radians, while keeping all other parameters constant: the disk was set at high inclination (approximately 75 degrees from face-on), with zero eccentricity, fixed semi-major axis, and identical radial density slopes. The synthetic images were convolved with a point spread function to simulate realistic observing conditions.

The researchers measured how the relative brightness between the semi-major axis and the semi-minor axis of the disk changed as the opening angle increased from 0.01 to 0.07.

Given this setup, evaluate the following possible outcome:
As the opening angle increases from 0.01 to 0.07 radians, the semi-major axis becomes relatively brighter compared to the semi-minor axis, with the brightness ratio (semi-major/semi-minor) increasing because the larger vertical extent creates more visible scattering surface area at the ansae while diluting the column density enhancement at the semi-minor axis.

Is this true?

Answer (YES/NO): YES